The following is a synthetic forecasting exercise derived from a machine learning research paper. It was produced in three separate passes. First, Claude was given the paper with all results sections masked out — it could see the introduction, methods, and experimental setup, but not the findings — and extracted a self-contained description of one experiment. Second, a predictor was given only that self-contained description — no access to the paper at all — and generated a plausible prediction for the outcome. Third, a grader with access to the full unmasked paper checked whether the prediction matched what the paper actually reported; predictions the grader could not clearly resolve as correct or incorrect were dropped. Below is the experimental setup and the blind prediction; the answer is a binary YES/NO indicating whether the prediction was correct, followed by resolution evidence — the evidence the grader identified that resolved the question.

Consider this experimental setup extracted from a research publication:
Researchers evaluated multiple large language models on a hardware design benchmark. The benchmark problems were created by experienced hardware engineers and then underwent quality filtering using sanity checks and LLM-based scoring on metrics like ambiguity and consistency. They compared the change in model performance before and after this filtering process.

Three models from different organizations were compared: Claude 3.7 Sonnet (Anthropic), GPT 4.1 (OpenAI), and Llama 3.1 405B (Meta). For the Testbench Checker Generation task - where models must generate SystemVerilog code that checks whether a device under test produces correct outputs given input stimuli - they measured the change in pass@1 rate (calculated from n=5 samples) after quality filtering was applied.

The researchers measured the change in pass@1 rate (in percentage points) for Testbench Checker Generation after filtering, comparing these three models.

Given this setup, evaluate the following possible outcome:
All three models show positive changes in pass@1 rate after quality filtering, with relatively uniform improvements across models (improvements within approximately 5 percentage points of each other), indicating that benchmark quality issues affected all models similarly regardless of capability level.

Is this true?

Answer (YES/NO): NO